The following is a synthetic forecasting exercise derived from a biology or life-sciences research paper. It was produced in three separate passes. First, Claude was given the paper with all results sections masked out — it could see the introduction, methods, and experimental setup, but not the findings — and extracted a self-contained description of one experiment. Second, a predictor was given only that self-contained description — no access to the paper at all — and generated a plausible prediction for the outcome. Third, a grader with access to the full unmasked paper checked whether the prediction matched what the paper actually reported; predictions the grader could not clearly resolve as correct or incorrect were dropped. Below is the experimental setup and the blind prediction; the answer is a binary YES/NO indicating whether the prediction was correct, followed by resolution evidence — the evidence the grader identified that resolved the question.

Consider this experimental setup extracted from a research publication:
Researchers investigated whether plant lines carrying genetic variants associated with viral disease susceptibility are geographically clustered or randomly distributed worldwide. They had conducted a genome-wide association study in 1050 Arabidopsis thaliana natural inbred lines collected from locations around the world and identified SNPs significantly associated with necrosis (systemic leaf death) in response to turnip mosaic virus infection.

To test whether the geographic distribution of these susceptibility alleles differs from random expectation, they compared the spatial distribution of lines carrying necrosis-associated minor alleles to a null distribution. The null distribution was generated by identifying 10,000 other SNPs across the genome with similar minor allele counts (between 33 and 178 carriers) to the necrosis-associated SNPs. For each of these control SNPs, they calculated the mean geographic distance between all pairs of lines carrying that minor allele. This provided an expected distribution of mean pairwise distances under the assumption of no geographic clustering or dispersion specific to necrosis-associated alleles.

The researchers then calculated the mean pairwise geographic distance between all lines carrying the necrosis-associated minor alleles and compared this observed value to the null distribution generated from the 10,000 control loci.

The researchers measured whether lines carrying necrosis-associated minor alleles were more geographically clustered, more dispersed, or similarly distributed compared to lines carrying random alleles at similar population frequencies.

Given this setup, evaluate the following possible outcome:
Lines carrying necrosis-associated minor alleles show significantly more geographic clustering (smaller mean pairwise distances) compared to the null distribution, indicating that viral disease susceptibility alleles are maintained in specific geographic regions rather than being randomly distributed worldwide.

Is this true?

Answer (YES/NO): NO